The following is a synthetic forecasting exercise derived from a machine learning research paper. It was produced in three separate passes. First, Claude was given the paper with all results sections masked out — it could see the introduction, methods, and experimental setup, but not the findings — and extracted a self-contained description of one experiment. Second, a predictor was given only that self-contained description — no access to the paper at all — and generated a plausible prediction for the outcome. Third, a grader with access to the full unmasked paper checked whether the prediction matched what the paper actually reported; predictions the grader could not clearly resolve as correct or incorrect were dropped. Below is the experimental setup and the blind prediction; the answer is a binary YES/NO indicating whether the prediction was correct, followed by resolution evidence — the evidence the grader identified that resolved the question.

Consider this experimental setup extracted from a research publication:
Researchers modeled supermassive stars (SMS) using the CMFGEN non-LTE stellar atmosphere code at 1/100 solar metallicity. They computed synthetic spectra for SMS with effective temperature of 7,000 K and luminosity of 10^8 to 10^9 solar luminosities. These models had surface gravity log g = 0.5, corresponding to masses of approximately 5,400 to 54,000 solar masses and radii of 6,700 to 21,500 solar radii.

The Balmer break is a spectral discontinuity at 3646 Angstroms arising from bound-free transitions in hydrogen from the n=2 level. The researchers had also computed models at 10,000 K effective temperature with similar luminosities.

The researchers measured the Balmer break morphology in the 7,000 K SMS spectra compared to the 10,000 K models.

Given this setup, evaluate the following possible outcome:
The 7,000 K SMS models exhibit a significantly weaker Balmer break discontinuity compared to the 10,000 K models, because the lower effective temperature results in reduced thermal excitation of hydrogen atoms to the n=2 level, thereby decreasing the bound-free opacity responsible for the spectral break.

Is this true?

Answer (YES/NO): NO